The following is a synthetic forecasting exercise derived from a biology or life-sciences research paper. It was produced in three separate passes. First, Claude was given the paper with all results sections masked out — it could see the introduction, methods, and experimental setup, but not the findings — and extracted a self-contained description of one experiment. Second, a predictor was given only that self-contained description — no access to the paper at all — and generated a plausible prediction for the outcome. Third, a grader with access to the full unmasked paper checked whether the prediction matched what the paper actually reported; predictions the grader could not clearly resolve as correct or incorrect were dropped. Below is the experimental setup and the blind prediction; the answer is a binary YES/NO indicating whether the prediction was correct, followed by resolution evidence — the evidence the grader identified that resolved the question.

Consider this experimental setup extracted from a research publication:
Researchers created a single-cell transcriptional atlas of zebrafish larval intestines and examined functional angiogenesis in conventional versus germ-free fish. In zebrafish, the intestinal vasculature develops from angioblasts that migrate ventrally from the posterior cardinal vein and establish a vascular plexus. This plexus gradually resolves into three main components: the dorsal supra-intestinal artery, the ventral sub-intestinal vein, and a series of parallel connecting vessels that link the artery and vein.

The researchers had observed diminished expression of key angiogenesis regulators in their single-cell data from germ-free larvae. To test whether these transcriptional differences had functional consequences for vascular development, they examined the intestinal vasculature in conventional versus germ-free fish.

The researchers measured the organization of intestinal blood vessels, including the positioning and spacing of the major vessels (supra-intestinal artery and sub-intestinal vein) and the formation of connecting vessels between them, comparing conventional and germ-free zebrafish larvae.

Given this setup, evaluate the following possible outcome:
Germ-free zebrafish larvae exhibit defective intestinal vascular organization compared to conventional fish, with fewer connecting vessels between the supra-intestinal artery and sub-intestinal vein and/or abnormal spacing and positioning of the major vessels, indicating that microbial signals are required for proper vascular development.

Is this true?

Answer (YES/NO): NO